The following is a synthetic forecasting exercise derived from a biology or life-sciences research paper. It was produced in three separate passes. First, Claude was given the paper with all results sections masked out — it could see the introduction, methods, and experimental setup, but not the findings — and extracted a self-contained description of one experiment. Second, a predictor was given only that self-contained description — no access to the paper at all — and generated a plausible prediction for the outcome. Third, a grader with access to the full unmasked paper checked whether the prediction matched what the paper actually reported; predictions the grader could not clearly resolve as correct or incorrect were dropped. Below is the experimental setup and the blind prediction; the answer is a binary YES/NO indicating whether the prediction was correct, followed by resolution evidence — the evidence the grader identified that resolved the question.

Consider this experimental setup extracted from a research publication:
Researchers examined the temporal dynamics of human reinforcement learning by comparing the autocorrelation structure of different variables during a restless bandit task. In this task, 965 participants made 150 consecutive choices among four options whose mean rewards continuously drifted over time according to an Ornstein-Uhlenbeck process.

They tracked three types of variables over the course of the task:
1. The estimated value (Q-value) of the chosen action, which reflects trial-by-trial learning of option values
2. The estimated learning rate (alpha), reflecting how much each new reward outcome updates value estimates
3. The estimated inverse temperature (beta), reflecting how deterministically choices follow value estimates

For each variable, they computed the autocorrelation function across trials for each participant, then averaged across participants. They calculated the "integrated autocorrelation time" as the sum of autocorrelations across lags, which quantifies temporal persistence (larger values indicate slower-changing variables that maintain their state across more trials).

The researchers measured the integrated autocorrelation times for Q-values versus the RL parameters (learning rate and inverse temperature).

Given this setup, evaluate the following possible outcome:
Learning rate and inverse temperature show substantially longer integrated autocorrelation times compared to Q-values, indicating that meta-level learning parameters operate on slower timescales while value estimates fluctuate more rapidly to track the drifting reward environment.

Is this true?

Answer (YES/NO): YES